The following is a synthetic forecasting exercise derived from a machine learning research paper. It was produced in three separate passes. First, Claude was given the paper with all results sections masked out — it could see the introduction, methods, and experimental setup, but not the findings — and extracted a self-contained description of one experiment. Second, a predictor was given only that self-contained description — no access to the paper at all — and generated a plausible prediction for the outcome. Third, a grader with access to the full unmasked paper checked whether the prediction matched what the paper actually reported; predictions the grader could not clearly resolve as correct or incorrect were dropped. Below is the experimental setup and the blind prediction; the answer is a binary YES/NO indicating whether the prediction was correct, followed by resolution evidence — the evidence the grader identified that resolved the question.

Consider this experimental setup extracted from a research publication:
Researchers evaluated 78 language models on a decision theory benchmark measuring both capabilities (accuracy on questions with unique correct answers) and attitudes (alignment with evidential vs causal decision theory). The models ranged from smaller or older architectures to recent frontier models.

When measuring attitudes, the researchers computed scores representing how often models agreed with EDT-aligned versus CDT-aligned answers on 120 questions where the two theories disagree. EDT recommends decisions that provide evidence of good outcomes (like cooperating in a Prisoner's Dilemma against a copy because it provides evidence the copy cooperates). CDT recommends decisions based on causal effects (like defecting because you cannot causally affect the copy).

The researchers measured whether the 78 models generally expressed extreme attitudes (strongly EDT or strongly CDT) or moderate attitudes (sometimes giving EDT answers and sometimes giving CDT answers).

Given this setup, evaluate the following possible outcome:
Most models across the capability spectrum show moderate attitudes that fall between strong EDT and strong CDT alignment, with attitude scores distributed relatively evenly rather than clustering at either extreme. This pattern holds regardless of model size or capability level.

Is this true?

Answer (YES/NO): NO